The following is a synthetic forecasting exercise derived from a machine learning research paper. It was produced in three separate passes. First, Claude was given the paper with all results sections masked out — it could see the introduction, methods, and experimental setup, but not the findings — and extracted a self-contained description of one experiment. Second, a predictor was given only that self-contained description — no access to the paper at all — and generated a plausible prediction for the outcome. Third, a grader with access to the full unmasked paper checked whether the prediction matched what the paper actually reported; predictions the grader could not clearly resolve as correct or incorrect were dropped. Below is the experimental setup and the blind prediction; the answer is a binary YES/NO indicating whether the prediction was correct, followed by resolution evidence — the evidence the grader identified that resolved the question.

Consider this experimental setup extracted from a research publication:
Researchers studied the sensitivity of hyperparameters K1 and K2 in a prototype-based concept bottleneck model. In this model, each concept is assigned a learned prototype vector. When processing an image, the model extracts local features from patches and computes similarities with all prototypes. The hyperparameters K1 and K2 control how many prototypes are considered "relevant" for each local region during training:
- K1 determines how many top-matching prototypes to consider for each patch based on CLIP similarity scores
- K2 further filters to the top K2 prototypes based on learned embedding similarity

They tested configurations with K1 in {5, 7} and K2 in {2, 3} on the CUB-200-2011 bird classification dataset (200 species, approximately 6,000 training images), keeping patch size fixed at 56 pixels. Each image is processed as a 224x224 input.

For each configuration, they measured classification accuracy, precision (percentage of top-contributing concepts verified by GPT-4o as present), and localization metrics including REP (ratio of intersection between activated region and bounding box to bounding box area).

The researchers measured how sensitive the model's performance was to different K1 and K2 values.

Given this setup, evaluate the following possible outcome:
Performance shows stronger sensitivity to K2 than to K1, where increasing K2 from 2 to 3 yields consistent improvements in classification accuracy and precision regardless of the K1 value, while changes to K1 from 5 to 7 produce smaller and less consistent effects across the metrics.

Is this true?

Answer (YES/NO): NO